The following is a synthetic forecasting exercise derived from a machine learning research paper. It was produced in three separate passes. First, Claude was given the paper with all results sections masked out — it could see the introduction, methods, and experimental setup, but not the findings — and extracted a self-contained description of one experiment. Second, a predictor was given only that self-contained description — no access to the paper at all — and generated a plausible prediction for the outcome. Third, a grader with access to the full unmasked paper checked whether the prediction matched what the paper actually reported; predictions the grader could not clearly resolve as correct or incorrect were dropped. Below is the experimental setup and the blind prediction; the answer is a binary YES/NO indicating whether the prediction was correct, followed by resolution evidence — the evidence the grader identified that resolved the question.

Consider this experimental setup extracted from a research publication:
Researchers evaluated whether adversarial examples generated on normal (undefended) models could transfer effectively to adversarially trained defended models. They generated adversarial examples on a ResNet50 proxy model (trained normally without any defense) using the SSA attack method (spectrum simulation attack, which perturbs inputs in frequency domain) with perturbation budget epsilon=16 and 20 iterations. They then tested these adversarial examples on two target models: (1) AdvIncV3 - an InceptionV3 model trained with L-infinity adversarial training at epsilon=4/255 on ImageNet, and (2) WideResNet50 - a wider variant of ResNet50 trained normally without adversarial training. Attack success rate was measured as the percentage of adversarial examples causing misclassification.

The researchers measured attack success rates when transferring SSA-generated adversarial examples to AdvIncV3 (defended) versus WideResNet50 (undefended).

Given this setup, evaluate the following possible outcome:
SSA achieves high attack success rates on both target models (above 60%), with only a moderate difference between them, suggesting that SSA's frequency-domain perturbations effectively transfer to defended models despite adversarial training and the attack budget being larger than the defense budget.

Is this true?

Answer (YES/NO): NO